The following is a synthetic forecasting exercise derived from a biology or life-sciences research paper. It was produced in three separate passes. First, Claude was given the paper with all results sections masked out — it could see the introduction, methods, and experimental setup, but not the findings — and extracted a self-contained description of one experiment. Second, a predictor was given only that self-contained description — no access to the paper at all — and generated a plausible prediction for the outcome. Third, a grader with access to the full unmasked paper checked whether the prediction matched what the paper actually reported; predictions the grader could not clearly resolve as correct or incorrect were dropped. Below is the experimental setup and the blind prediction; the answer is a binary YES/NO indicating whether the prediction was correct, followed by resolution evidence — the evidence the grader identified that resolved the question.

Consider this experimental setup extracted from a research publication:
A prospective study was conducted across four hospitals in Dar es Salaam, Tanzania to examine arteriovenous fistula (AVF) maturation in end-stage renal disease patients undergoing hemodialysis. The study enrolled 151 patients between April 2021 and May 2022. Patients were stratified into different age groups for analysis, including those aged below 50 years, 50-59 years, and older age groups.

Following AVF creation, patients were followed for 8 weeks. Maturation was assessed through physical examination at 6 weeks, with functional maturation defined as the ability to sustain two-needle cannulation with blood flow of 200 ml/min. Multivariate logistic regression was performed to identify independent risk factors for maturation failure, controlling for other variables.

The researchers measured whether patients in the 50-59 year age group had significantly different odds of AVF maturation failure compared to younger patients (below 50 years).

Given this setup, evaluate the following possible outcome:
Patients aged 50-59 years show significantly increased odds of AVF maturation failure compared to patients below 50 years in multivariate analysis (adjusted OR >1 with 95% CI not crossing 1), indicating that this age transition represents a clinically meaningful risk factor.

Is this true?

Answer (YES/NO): YES